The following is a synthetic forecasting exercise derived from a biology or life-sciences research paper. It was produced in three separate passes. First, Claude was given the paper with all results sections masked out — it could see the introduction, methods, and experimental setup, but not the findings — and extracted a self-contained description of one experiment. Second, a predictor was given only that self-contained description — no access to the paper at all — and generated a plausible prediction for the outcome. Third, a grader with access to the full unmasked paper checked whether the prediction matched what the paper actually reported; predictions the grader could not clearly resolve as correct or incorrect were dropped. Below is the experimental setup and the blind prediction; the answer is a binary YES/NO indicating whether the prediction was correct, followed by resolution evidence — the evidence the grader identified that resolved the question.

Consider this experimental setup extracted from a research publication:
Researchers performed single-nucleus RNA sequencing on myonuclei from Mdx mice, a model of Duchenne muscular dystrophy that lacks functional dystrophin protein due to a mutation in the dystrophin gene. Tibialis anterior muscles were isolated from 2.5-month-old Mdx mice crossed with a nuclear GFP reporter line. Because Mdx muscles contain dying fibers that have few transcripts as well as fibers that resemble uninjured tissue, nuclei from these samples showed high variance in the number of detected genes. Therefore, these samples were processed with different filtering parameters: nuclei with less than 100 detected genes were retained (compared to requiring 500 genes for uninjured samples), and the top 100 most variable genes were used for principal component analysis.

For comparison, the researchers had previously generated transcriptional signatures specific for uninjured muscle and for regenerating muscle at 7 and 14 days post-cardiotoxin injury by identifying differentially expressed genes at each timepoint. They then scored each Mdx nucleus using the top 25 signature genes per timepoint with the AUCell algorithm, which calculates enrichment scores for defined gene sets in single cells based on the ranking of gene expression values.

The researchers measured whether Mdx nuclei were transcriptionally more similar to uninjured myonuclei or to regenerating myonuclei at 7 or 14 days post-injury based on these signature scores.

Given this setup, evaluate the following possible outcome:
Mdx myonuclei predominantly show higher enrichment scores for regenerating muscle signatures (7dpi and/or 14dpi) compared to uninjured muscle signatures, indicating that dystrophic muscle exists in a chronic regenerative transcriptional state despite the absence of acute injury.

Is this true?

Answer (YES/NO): NO